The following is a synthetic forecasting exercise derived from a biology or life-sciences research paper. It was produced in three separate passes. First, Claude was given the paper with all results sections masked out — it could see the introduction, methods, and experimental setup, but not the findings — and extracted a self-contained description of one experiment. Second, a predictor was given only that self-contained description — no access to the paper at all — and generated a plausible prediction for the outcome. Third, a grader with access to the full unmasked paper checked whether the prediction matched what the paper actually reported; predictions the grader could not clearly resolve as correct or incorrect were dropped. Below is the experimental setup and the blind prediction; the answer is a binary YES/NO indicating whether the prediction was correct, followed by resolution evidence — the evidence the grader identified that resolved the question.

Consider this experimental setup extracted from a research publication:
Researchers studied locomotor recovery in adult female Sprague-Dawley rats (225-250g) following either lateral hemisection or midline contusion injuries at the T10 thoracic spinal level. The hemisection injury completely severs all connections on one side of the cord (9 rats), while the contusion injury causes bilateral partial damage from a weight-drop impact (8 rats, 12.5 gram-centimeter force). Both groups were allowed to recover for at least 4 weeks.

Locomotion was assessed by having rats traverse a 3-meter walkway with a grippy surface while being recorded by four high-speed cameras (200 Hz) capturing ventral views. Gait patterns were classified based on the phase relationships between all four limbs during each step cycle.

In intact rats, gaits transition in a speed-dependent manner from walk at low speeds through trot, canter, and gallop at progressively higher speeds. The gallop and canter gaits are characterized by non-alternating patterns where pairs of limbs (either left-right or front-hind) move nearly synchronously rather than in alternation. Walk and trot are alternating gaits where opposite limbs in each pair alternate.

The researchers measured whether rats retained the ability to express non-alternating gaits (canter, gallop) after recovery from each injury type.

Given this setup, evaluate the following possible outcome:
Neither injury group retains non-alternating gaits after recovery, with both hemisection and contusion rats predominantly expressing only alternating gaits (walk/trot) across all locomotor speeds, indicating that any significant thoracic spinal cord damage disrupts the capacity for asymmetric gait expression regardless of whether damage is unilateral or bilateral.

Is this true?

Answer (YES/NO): NO